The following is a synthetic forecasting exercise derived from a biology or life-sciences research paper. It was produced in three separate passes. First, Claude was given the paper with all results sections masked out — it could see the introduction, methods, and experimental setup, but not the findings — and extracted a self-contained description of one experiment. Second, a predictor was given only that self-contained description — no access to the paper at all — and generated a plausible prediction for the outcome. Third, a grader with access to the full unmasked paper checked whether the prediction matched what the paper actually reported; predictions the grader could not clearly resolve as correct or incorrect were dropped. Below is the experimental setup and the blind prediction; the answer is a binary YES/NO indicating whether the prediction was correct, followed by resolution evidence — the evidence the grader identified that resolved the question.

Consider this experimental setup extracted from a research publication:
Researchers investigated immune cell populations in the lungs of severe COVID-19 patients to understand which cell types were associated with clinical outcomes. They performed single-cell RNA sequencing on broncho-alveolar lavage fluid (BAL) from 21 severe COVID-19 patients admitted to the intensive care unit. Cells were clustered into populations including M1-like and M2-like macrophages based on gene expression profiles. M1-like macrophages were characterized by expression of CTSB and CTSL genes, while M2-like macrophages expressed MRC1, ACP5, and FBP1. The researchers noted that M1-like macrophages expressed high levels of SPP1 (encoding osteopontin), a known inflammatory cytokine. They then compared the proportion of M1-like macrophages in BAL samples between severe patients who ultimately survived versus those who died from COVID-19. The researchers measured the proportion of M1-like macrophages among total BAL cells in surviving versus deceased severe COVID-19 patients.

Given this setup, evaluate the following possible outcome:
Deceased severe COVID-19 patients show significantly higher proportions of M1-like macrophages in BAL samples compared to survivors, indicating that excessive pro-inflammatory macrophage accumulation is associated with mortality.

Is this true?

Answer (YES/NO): NO